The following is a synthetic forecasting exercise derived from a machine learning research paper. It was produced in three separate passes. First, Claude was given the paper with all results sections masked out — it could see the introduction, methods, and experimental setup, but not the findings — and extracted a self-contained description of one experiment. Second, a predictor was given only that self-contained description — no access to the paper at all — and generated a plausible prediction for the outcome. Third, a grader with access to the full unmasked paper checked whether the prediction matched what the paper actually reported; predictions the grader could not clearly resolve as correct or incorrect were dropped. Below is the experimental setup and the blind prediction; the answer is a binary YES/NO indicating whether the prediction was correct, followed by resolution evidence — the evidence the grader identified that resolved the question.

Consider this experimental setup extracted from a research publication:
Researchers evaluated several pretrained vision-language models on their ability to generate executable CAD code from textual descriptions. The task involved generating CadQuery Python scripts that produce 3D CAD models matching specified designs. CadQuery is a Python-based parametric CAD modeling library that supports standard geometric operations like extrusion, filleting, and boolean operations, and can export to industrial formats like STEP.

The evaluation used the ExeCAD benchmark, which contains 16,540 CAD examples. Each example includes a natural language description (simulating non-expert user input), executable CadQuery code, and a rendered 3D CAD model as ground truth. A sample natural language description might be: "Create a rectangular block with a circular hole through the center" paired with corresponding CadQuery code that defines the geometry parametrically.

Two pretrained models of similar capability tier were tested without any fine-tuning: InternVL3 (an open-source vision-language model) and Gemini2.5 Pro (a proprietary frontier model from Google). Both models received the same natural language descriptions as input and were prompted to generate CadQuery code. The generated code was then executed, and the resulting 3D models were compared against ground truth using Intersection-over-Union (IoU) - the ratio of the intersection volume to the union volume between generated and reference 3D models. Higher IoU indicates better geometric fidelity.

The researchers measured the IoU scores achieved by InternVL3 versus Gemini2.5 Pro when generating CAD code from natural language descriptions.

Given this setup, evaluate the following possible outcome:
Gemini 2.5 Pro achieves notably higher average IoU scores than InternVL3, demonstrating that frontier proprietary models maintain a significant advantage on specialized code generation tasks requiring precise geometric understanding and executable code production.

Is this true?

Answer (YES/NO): NO